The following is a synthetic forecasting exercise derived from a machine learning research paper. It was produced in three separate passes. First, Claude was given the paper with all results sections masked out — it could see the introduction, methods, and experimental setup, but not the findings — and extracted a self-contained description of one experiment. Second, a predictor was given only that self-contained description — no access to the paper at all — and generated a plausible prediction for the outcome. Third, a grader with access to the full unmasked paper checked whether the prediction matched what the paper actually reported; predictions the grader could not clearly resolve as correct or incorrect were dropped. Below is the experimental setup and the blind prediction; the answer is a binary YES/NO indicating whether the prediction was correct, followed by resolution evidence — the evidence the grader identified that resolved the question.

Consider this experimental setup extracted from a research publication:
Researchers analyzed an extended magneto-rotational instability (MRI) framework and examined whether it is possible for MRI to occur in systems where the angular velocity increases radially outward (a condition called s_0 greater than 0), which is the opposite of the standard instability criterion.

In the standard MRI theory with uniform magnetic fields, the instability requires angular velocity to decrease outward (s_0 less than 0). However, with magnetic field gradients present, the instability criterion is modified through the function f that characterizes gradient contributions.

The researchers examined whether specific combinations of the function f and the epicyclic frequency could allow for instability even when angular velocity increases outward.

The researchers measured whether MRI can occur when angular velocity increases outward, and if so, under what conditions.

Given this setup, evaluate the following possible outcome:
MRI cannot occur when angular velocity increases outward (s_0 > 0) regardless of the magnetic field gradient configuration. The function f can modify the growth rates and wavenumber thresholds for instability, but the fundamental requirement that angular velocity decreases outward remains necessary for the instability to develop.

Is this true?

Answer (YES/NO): NO